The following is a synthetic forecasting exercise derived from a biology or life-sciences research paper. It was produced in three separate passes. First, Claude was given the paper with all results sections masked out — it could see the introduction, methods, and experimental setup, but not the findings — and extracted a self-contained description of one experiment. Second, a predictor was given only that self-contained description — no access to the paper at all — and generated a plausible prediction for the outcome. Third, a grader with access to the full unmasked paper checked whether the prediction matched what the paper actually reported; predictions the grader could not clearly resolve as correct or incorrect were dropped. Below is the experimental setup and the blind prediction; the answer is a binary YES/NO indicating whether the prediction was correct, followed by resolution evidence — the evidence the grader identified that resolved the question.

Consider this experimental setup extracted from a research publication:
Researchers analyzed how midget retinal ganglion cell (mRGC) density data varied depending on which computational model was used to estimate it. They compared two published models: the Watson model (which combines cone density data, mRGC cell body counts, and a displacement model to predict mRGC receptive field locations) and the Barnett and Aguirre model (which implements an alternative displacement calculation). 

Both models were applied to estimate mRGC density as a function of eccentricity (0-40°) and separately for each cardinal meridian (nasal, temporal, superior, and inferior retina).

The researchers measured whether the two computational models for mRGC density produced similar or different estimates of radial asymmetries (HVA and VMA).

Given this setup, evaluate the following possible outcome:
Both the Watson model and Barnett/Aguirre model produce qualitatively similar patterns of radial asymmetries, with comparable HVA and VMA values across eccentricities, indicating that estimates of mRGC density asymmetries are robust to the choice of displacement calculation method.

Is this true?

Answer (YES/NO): YES